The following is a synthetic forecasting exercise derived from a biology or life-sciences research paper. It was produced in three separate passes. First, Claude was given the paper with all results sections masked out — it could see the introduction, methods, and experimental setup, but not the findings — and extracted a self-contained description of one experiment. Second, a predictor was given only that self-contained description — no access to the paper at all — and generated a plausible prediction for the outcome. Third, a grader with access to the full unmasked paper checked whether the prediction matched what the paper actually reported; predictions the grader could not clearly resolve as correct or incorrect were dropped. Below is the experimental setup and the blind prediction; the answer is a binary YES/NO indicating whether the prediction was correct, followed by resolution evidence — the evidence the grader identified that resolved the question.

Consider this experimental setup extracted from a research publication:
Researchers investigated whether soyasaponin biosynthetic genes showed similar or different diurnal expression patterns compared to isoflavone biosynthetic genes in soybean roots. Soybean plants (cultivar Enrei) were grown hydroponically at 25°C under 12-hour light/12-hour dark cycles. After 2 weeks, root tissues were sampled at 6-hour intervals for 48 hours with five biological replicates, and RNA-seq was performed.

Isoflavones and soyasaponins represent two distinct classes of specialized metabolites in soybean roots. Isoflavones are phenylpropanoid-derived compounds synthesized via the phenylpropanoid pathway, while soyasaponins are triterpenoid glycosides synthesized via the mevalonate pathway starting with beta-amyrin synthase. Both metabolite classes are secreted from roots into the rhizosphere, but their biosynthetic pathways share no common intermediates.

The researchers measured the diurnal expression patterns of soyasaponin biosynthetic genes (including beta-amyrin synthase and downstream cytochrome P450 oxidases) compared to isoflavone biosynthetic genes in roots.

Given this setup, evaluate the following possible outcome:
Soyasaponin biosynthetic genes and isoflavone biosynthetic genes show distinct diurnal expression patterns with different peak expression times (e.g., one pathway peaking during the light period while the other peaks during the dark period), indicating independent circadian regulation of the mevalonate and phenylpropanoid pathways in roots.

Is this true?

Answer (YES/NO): YES